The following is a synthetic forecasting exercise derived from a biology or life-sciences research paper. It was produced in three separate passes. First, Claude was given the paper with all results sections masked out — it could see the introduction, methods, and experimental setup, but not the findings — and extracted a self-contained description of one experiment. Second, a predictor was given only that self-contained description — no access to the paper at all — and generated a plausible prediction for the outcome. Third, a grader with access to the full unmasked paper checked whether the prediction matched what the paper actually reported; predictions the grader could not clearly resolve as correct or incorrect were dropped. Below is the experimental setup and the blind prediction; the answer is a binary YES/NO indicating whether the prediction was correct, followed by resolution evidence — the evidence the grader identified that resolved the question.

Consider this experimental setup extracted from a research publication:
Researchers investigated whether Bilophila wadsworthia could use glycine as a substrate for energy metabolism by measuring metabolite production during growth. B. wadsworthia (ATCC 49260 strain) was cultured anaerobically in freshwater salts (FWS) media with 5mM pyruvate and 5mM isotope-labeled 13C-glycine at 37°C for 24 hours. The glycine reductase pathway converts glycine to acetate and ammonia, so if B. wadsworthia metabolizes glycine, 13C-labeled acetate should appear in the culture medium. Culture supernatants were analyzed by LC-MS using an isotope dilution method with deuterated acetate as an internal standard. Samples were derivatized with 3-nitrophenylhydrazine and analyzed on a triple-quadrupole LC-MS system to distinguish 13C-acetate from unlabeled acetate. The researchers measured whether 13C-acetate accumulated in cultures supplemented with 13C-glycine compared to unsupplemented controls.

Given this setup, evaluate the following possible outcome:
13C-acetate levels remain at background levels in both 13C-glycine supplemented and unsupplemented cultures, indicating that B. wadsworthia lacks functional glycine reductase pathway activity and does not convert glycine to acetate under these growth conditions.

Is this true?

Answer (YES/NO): NO